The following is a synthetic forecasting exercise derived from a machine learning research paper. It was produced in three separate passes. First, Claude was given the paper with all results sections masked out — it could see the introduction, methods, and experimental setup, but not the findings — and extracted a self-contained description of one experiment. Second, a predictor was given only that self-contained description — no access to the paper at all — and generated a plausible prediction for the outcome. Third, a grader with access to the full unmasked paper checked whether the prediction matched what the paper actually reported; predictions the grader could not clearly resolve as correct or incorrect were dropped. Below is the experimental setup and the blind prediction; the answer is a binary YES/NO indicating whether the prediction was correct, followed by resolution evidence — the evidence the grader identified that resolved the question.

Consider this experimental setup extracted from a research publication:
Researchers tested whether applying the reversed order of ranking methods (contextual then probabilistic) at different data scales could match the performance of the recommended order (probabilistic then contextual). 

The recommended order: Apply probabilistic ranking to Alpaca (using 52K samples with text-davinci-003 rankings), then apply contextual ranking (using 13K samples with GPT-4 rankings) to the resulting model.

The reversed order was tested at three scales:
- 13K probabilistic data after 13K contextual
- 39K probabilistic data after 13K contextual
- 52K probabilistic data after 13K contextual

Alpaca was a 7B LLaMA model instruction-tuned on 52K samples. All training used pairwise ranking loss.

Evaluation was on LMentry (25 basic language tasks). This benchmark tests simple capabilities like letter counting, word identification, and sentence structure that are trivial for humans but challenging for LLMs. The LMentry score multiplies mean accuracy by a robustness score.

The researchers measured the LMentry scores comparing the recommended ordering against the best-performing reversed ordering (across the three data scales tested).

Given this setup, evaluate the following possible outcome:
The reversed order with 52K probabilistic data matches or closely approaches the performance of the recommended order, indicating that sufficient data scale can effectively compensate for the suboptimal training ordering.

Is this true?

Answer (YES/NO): NO